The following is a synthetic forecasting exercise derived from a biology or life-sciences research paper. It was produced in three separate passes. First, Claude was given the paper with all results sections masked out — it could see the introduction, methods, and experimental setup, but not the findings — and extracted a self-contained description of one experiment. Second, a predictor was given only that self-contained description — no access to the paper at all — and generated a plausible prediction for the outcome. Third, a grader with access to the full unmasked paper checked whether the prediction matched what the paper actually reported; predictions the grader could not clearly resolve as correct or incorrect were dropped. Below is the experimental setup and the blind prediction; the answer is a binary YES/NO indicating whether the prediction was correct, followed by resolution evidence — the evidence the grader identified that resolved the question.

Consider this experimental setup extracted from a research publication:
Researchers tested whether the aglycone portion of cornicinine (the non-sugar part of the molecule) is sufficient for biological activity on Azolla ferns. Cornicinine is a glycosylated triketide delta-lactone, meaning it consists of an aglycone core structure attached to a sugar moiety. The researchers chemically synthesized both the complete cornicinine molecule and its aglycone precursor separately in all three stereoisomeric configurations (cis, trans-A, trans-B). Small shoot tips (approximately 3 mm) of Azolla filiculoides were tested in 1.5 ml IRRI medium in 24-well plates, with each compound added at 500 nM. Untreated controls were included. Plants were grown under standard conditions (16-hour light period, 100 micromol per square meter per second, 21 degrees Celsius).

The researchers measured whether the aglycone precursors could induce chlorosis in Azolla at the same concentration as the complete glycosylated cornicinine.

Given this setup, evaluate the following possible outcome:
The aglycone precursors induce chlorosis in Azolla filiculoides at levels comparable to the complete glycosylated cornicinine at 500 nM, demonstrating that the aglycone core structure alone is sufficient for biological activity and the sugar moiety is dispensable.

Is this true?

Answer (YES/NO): NO